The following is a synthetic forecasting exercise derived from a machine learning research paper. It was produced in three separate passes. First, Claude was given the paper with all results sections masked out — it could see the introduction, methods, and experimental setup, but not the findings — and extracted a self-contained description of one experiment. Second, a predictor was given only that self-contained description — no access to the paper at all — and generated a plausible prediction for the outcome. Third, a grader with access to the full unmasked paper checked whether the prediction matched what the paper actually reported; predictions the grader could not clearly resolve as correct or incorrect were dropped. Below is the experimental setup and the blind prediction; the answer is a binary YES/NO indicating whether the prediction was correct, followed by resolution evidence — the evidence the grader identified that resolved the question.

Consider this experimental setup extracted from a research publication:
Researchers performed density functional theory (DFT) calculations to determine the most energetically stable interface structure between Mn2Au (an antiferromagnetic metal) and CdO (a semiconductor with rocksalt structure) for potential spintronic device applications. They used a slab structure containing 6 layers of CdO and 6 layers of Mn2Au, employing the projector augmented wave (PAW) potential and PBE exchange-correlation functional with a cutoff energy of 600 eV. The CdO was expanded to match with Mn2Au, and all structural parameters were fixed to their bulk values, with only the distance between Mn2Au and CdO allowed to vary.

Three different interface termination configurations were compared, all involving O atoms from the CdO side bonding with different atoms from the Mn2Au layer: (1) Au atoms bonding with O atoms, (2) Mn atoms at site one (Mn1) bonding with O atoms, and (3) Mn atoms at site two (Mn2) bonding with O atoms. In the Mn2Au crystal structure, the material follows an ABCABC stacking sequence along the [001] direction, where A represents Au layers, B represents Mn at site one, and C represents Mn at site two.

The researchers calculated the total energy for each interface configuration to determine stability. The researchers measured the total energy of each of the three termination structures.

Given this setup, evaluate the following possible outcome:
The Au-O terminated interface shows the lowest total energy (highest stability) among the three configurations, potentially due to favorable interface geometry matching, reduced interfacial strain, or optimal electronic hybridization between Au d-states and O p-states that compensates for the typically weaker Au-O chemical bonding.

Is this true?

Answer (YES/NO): NO